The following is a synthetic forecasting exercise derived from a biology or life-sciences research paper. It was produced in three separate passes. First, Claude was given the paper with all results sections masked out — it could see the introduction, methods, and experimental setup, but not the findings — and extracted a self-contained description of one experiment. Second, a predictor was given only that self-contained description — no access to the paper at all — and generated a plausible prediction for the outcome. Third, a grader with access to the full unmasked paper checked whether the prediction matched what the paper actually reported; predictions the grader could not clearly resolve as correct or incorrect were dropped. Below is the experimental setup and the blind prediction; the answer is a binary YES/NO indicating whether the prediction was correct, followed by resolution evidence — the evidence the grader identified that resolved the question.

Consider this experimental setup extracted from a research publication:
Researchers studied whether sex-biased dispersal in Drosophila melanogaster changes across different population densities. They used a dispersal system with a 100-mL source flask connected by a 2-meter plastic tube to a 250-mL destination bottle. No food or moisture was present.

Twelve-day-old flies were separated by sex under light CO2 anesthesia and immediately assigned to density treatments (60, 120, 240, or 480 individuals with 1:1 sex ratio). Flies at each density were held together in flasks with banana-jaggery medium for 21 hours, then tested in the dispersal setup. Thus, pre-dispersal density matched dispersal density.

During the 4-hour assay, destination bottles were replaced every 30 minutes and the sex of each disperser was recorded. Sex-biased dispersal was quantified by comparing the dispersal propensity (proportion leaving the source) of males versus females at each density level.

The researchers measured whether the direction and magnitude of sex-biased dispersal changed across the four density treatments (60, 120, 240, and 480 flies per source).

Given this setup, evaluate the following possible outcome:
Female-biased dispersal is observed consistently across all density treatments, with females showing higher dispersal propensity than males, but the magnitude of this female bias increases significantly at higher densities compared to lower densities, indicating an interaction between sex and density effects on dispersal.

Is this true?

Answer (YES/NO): NO